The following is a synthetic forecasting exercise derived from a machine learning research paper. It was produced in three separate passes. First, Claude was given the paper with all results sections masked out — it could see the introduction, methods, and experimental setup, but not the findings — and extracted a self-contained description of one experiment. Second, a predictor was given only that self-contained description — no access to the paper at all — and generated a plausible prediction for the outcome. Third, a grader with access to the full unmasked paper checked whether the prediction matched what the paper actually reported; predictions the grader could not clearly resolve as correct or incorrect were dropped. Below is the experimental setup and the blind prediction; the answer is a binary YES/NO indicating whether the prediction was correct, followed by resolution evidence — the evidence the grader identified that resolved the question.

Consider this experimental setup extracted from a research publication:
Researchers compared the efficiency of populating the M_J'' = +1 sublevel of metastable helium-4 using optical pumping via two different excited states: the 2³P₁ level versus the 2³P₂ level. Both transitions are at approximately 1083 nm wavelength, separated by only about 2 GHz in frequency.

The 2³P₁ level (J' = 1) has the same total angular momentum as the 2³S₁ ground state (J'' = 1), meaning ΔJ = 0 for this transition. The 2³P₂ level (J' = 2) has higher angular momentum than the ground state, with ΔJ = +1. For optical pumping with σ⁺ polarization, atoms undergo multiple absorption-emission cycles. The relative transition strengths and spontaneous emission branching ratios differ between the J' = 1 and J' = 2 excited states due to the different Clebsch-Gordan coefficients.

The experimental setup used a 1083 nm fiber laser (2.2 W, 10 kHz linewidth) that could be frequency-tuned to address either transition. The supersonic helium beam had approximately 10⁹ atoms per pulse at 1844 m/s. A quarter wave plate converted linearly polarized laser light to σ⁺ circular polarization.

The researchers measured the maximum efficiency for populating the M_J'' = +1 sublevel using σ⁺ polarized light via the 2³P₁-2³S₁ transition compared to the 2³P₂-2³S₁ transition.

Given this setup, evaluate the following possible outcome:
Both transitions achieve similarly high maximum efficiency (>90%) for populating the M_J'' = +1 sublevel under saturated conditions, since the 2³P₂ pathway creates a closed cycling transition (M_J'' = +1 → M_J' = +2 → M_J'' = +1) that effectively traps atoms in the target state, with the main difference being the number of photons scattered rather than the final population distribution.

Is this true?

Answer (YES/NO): NO